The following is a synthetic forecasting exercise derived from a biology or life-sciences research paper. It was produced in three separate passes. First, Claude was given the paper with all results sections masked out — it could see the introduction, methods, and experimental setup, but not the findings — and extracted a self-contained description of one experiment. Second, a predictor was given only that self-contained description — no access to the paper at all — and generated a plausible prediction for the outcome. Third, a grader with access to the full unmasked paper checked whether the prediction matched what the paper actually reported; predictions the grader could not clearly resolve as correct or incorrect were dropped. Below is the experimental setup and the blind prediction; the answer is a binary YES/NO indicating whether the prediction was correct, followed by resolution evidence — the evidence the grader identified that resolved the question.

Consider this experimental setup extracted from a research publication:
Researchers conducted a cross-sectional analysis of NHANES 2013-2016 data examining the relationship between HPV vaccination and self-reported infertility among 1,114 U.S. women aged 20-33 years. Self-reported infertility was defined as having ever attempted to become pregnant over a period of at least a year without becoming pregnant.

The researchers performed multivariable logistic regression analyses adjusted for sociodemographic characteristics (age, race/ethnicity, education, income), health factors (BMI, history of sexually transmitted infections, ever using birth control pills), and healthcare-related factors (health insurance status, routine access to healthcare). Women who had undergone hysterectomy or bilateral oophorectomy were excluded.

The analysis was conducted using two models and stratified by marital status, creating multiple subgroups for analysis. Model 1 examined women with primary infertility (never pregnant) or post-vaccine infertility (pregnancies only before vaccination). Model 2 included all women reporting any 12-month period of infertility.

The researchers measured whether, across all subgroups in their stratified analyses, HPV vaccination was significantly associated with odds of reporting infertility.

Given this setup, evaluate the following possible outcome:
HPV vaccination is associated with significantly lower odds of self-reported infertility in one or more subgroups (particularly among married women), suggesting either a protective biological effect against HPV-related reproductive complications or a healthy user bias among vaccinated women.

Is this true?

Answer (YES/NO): YES